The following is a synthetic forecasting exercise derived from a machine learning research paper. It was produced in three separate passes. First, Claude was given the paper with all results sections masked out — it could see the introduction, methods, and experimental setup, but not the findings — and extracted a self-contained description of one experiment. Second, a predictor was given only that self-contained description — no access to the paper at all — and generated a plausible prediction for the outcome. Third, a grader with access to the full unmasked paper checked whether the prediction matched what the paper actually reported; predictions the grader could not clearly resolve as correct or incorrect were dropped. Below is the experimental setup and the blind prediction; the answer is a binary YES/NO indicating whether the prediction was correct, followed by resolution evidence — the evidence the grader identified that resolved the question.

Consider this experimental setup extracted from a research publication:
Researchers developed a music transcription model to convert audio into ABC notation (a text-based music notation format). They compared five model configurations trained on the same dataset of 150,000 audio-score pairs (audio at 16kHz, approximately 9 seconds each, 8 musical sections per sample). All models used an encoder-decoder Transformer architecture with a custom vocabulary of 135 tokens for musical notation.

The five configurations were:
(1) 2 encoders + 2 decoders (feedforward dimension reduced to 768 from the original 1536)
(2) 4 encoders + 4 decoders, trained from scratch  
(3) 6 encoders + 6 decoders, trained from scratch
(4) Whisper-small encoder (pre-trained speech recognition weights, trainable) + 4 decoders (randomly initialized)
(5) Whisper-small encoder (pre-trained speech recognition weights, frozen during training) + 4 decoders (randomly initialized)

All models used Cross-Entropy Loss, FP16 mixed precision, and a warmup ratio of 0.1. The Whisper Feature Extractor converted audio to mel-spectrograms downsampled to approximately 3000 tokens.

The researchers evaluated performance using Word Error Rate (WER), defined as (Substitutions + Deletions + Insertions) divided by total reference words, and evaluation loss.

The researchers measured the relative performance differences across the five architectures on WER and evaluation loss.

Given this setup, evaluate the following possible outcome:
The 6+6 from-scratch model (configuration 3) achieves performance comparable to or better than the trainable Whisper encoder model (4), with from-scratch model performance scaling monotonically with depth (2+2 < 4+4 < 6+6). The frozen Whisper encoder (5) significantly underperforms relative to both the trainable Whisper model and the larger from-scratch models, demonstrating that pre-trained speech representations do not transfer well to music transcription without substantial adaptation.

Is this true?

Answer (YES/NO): NO